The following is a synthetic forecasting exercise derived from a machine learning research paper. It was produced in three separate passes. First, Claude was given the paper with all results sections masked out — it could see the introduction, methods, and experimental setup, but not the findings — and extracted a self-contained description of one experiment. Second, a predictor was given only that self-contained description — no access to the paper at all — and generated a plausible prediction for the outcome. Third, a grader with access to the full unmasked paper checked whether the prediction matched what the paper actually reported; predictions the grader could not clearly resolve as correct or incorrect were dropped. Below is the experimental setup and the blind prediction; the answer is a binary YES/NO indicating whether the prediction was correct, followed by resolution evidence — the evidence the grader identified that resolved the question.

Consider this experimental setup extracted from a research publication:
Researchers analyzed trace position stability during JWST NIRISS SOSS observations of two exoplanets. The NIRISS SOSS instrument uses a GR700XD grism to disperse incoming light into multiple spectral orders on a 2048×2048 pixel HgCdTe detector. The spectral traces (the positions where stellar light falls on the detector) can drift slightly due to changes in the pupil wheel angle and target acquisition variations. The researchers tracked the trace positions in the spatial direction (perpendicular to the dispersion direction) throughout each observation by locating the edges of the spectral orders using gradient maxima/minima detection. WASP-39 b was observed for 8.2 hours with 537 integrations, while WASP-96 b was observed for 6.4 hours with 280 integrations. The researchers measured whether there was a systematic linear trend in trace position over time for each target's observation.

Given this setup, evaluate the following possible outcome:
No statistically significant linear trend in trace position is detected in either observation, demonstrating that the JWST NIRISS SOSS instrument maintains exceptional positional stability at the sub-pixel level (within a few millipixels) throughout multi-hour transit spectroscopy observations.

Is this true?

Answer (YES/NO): NO